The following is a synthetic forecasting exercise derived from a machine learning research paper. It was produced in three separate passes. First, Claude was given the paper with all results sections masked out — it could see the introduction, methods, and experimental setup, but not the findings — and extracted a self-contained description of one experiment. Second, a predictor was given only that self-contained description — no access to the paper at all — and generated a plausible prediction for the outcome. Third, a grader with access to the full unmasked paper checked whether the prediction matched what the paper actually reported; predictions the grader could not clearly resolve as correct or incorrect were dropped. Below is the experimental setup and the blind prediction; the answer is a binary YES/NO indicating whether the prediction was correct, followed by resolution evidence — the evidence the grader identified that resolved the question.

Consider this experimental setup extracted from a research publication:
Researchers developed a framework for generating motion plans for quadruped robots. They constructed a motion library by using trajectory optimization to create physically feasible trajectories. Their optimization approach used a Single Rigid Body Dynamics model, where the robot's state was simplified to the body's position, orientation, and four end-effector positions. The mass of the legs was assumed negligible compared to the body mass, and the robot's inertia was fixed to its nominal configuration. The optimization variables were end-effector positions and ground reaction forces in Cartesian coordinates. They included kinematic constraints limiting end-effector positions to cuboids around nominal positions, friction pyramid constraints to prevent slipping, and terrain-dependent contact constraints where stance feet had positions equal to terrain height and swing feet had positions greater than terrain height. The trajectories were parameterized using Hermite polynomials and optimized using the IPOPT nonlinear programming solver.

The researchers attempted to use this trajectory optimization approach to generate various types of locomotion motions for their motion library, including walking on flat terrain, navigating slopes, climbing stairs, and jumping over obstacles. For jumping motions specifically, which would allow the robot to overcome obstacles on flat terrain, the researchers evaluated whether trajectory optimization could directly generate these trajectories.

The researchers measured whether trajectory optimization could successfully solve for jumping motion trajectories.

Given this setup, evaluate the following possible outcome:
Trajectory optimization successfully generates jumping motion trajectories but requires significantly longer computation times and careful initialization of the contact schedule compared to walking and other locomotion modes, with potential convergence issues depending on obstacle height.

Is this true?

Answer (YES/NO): NO